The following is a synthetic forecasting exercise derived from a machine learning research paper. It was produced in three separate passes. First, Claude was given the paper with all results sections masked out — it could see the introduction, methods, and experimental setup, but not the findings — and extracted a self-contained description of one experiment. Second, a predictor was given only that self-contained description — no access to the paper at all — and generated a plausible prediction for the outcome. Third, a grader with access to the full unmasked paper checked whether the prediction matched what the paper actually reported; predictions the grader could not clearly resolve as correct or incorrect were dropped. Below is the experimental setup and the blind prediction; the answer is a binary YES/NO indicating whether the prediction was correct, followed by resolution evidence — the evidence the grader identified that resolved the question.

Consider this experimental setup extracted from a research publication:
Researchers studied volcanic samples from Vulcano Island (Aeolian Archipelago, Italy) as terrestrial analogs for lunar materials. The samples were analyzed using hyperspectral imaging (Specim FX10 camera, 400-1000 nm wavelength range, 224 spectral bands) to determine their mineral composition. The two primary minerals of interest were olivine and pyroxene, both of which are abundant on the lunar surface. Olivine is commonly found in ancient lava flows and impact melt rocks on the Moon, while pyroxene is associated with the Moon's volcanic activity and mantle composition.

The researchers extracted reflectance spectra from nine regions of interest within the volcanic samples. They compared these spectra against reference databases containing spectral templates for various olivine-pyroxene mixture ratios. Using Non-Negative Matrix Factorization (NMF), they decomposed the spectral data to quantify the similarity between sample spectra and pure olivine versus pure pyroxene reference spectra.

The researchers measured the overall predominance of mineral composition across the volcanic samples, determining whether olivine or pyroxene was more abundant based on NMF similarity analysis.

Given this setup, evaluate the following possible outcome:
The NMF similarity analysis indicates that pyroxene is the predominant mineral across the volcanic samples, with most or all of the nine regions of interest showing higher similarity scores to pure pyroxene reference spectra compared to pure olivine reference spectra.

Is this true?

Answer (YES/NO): NO